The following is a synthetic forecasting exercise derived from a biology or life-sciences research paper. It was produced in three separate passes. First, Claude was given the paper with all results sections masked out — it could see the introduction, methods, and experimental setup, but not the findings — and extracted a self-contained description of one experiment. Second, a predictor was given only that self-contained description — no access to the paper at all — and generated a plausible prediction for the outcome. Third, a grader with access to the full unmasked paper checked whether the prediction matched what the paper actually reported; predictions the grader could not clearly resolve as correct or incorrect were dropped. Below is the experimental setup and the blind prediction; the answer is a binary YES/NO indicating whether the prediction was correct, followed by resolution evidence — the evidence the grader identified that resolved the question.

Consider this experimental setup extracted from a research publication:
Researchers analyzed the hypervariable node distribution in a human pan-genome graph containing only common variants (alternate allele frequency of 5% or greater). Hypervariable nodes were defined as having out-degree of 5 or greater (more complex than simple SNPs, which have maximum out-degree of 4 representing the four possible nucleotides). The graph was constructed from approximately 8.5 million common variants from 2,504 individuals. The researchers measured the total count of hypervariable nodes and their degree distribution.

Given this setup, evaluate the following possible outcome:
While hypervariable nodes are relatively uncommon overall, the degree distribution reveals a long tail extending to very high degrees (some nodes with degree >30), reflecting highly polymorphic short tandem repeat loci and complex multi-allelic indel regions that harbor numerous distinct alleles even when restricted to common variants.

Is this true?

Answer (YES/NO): NO